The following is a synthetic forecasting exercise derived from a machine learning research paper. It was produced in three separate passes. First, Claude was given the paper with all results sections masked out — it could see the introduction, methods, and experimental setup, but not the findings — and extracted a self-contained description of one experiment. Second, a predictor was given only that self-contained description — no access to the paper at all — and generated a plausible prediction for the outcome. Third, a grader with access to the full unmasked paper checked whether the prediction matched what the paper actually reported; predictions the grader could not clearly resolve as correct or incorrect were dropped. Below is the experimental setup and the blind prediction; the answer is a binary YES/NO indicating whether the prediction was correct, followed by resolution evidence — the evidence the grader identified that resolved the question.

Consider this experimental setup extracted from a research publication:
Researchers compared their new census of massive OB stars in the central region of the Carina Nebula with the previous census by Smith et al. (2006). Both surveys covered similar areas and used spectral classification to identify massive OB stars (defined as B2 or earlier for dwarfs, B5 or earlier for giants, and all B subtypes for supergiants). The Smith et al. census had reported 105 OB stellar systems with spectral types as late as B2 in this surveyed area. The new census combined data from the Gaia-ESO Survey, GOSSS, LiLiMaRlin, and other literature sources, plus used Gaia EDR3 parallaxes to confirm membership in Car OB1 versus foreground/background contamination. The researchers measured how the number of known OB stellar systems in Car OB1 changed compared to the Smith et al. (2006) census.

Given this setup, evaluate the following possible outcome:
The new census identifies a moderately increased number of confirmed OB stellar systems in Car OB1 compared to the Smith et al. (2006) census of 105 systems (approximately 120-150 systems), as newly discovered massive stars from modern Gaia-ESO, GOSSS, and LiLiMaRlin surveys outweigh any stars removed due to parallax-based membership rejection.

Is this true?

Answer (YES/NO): NO